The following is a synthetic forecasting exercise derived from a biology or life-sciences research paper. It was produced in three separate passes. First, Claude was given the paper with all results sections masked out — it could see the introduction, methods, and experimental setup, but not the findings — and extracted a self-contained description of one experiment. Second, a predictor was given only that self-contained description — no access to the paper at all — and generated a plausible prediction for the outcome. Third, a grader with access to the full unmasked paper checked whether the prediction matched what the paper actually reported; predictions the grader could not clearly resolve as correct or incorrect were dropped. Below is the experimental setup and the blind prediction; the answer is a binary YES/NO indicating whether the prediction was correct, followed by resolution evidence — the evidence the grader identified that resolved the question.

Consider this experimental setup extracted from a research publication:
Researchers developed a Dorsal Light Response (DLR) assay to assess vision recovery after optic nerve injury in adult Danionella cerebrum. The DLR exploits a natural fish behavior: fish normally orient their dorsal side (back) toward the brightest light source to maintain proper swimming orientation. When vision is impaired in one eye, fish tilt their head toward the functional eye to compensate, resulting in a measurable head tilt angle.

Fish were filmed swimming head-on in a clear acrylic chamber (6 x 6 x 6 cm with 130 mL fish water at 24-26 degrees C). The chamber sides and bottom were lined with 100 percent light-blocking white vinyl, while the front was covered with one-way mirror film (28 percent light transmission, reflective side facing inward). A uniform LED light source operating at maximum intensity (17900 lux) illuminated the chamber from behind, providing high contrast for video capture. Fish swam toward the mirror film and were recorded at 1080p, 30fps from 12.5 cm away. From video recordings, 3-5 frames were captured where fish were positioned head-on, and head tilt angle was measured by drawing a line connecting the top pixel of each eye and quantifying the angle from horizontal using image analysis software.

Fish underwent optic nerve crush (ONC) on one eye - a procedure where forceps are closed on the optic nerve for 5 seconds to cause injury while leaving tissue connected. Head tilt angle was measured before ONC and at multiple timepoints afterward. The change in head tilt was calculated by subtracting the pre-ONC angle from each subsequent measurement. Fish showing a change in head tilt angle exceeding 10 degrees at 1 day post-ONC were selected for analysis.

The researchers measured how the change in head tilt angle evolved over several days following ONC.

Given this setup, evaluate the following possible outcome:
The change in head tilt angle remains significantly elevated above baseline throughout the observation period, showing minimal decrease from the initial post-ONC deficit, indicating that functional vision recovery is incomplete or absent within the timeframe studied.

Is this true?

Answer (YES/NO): NO